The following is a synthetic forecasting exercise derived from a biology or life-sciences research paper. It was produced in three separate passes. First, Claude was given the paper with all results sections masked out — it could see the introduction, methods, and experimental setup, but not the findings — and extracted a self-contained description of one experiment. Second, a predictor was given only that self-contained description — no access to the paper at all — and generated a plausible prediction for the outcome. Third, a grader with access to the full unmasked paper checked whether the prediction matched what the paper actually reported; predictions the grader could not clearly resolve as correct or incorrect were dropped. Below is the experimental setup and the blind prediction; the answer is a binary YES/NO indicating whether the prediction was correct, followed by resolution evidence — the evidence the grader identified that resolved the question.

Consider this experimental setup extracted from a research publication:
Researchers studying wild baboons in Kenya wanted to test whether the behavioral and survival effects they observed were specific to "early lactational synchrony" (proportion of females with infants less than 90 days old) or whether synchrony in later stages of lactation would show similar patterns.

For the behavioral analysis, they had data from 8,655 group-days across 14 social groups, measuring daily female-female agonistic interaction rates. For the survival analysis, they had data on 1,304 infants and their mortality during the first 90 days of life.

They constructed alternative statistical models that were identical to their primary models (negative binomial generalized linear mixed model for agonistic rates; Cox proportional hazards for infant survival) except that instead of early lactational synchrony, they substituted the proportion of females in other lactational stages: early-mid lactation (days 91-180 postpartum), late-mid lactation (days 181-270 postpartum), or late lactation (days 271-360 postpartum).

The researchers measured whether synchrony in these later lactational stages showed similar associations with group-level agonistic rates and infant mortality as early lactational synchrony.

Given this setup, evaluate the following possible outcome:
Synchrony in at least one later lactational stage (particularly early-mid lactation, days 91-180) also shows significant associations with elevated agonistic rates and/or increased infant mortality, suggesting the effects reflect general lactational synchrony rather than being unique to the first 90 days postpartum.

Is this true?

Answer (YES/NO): NO